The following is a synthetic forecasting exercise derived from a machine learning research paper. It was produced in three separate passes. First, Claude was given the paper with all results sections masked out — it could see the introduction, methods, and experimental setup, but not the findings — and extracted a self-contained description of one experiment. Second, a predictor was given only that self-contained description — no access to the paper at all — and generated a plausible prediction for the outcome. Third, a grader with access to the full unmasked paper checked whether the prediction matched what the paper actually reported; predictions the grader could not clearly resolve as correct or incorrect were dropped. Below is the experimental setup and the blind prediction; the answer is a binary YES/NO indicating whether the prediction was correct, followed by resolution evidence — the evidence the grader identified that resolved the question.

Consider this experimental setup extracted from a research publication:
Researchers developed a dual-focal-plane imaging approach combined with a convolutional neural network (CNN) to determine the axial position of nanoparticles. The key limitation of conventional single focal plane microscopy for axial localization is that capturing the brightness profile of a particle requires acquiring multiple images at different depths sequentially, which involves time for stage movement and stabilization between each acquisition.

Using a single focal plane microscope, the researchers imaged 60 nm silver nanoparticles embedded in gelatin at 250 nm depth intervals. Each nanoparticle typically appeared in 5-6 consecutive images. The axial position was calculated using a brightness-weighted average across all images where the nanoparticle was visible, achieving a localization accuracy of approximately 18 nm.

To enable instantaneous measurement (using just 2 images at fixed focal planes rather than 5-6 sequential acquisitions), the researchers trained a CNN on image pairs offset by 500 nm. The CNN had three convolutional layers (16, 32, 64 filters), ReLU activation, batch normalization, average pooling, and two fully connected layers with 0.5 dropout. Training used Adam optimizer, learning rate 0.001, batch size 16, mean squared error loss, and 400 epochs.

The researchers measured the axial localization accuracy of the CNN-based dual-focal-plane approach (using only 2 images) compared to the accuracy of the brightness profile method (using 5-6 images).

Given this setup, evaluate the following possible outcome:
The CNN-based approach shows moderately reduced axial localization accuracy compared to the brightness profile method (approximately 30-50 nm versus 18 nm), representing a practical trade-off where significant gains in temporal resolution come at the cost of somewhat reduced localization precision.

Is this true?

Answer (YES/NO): YES